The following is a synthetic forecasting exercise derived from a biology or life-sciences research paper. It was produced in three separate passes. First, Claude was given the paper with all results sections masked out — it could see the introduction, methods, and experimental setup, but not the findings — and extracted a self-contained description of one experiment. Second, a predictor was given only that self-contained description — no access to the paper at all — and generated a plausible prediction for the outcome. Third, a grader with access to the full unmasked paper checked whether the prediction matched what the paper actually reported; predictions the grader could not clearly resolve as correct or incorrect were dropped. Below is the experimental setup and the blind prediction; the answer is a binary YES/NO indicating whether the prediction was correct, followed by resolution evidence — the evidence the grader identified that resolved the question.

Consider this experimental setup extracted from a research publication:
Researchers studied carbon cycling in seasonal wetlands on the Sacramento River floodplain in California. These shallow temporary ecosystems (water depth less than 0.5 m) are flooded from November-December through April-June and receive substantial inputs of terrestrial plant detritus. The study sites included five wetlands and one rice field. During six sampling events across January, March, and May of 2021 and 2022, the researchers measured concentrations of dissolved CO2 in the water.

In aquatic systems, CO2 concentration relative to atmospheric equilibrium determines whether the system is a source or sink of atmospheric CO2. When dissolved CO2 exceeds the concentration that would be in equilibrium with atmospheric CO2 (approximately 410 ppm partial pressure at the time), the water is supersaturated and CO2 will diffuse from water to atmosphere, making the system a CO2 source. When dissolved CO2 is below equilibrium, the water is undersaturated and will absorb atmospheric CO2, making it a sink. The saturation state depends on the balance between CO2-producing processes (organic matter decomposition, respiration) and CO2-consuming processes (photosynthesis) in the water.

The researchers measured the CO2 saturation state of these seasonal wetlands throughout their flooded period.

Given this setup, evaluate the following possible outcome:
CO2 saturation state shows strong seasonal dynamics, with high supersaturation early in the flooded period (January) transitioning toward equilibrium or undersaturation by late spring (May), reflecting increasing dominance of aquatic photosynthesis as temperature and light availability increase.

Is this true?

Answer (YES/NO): NO